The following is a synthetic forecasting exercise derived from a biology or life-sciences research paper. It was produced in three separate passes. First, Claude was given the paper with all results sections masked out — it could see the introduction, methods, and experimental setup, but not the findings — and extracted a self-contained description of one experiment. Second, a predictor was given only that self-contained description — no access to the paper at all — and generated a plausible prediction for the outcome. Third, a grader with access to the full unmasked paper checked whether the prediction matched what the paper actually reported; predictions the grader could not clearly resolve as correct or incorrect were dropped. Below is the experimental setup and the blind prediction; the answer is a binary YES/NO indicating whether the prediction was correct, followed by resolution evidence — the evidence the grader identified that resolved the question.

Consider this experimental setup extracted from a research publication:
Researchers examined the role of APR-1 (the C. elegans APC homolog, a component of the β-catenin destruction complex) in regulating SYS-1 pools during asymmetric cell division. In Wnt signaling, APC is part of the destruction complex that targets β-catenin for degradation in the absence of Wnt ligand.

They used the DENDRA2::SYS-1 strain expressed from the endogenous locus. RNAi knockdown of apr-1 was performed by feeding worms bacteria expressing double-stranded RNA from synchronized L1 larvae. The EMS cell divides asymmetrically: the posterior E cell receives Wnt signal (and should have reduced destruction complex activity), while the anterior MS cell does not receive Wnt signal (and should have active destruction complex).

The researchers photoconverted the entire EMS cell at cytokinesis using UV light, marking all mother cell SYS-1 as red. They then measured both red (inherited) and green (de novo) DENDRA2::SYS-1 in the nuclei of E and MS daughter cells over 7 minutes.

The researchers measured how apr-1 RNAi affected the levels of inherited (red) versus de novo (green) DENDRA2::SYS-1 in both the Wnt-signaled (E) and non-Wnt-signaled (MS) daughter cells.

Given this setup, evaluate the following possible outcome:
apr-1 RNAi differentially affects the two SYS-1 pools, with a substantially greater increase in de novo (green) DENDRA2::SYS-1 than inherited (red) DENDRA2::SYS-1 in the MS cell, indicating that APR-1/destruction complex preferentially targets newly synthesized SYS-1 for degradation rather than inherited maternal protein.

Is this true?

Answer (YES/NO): YES